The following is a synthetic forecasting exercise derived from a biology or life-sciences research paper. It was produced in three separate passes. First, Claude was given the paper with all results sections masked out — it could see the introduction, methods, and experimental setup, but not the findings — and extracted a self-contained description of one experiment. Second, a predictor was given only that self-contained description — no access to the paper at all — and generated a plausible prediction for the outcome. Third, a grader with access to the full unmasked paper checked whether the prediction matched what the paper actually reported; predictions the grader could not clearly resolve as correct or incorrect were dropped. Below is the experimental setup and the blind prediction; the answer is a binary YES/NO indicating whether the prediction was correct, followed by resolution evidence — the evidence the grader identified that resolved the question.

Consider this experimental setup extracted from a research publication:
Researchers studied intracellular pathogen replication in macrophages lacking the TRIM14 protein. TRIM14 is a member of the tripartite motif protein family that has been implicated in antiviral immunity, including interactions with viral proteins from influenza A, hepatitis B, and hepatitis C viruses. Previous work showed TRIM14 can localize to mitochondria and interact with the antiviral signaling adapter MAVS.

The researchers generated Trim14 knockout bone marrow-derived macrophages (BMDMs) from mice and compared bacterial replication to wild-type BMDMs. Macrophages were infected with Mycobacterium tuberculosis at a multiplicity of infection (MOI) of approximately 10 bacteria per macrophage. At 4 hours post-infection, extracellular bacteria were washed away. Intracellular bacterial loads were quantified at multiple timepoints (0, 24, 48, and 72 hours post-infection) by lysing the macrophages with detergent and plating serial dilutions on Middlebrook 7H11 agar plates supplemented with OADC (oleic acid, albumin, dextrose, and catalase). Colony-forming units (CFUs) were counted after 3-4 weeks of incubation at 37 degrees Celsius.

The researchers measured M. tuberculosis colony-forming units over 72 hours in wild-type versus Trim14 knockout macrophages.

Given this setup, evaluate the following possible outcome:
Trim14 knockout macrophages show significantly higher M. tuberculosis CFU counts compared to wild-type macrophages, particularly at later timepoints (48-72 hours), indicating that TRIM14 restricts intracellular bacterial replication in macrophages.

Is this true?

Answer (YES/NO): NO